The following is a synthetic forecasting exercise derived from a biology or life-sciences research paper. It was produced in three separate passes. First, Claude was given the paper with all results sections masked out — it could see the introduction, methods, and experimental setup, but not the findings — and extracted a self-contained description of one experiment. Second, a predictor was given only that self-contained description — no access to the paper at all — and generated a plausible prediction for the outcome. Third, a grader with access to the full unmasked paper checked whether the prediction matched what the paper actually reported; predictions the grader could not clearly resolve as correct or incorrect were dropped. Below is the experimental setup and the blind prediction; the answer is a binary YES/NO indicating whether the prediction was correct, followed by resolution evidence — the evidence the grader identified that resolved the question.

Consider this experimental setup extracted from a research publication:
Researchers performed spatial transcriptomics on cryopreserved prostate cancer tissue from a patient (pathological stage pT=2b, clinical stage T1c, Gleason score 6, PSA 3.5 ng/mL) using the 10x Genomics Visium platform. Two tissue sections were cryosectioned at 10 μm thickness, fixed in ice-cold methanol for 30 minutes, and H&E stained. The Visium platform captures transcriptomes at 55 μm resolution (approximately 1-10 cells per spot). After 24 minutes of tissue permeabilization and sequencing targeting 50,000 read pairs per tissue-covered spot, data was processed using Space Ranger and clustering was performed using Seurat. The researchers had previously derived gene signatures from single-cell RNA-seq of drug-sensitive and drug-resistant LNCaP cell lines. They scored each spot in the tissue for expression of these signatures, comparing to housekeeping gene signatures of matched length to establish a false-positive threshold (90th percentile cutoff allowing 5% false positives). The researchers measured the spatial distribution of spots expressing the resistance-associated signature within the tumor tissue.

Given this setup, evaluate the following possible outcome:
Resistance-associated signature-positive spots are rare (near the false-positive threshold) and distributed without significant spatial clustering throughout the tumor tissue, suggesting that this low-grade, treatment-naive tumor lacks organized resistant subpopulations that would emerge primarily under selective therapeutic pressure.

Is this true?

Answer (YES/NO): NO